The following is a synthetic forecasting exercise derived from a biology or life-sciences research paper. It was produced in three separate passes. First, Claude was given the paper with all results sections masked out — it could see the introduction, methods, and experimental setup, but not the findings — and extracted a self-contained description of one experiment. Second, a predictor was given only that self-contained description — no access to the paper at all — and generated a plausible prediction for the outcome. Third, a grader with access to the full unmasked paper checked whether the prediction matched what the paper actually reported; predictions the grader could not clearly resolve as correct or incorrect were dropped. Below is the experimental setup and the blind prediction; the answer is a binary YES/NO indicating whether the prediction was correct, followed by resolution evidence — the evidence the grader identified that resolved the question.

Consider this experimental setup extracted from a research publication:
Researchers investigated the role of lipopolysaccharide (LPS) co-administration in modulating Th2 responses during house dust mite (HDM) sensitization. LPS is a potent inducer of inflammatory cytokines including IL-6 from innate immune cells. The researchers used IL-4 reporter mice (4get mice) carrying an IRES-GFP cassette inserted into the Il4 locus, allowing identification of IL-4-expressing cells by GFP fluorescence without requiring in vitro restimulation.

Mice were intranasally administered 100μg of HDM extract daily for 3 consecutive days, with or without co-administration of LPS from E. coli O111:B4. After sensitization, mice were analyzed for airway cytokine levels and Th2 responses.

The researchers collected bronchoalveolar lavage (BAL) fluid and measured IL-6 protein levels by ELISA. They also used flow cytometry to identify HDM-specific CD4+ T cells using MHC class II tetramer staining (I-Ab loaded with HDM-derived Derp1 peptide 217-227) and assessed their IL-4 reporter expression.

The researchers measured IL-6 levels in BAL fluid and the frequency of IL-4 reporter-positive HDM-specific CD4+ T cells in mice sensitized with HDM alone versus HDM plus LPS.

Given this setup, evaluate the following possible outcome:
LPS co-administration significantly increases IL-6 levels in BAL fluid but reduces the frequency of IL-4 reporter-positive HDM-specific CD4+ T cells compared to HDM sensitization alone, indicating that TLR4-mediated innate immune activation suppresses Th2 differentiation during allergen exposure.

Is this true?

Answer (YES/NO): YES